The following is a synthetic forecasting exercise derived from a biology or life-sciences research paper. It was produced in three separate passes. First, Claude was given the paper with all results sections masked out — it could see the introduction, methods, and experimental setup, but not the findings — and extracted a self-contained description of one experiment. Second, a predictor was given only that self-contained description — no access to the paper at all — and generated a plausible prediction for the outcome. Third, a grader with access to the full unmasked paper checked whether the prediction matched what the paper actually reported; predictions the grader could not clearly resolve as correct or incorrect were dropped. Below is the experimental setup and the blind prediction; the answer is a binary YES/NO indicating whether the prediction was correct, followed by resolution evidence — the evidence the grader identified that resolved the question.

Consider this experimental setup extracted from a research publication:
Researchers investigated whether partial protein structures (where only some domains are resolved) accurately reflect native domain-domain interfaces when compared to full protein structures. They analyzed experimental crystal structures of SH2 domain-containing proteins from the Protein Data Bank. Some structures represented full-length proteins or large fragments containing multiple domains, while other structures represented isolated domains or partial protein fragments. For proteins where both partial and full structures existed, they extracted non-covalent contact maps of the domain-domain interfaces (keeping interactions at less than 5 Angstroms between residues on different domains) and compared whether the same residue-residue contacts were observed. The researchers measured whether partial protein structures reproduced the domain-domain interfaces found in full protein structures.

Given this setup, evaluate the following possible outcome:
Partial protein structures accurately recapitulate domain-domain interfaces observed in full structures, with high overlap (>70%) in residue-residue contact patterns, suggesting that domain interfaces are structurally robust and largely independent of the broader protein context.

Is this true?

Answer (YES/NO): NO